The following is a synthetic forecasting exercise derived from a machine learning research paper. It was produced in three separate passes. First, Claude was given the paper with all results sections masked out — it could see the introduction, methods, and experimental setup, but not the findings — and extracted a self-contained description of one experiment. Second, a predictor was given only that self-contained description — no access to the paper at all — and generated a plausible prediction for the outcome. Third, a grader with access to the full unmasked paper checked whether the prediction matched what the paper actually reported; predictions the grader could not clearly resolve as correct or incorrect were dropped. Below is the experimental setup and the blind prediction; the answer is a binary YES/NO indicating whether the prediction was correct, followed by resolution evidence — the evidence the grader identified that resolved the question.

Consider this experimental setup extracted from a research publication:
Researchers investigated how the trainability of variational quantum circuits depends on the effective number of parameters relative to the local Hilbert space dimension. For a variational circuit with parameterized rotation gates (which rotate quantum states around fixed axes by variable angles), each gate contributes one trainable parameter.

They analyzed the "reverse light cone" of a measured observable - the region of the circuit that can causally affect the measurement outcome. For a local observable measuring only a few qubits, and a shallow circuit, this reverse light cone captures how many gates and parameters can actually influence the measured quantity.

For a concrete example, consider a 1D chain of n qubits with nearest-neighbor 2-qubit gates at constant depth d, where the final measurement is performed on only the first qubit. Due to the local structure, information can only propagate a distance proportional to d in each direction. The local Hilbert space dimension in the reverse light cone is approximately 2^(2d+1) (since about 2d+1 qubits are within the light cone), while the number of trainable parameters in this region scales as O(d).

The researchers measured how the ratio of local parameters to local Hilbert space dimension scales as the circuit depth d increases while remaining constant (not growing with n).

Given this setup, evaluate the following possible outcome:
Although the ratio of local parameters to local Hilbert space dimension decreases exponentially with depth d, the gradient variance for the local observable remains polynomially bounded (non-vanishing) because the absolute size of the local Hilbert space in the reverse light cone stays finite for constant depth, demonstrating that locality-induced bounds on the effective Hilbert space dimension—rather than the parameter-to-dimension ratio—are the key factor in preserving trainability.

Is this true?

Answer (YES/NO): NO